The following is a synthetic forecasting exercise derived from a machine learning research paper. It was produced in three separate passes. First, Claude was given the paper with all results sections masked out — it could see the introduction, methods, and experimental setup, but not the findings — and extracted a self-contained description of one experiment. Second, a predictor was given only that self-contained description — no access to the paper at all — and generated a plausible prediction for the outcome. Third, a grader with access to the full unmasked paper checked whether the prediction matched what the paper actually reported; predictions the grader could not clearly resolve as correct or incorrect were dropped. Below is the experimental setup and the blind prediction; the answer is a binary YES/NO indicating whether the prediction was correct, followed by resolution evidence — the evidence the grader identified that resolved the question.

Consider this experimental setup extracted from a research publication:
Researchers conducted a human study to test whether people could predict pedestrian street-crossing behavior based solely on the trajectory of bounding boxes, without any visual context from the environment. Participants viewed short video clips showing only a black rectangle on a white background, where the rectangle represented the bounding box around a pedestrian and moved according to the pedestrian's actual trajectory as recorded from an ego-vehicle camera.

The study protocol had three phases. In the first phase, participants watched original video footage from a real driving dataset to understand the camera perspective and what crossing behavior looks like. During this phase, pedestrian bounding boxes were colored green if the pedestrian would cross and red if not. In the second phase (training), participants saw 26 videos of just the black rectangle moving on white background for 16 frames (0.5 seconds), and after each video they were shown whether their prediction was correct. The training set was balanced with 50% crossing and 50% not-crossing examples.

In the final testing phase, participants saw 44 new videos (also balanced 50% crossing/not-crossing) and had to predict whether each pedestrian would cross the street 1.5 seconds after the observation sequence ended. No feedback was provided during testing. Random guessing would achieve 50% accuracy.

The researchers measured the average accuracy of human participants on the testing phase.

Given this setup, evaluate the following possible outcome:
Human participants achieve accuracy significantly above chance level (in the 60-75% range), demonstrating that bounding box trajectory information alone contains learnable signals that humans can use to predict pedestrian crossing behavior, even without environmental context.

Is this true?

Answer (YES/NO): YES